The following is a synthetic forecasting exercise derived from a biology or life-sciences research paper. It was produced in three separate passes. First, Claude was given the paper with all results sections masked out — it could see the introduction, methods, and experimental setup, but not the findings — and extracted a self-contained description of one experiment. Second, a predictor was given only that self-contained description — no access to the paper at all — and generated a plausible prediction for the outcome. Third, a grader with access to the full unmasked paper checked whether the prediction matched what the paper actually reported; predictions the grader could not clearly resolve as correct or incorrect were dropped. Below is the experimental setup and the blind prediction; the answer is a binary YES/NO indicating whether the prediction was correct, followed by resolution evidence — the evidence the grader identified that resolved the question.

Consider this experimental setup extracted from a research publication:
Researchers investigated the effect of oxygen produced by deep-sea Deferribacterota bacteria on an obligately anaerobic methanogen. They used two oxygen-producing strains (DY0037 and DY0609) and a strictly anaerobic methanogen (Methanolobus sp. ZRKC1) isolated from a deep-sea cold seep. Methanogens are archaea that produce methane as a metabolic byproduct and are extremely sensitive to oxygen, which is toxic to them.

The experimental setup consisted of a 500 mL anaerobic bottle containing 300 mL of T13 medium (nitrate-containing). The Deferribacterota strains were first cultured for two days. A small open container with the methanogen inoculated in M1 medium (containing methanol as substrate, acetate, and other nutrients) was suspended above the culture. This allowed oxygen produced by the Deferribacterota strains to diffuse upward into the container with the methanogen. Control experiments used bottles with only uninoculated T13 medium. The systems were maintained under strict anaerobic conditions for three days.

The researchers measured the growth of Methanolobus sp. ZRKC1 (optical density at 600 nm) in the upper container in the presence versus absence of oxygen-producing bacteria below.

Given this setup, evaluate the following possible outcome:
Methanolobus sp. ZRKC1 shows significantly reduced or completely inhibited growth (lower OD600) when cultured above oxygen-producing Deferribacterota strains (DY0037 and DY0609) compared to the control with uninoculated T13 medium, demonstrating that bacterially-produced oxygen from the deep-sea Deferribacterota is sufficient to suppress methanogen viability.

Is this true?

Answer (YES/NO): YES